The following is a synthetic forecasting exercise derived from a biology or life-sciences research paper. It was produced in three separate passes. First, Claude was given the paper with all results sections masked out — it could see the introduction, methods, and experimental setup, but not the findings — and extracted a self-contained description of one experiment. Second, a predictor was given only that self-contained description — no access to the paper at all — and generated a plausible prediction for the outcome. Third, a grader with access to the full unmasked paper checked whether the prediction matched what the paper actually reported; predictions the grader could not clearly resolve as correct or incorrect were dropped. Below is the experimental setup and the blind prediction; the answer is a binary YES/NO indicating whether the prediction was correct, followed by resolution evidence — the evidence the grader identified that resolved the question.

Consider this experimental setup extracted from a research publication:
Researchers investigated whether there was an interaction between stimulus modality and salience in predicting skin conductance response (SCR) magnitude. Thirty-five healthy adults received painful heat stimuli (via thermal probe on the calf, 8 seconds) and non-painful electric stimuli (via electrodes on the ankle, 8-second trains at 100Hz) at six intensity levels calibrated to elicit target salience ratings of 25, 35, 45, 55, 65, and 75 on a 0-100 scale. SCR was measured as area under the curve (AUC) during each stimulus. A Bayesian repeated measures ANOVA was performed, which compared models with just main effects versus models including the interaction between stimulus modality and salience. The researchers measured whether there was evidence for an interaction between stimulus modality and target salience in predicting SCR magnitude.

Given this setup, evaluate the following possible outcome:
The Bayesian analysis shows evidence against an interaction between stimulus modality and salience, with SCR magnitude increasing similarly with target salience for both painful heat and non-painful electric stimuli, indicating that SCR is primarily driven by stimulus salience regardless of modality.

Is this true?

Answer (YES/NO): YES